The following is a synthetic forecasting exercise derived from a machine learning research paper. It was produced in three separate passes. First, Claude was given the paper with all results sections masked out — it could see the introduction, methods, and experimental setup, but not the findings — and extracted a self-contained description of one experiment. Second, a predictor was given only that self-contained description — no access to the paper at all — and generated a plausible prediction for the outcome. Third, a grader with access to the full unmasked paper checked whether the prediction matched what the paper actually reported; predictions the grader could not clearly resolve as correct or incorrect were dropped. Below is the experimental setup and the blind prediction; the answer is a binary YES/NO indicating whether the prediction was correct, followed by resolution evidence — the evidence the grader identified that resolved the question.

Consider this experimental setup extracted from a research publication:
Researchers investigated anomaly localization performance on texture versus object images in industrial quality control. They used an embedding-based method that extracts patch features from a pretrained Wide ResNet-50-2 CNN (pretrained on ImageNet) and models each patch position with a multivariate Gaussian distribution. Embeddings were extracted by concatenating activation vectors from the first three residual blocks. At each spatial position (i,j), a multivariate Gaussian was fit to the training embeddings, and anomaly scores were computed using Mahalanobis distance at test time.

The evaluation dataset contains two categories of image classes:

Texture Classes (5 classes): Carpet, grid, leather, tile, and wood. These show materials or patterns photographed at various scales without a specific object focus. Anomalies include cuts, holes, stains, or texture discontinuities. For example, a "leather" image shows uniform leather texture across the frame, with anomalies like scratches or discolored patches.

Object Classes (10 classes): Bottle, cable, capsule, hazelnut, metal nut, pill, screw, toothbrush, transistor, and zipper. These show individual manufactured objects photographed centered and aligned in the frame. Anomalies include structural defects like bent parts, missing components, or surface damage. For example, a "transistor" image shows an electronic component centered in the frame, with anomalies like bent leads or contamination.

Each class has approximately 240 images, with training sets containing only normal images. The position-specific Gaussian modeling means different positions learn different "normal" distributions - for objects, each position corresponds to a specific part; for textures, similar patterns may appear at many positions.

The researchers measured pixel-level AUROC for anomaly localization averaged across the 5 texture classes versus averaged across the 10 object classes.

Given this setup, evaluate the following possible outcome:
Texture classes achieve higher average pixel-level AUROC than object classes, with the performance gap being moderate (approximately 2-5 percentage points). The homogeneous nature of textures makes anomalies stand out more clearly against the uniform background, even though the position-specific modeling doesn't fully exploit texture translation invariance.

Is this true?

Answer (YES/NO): NO